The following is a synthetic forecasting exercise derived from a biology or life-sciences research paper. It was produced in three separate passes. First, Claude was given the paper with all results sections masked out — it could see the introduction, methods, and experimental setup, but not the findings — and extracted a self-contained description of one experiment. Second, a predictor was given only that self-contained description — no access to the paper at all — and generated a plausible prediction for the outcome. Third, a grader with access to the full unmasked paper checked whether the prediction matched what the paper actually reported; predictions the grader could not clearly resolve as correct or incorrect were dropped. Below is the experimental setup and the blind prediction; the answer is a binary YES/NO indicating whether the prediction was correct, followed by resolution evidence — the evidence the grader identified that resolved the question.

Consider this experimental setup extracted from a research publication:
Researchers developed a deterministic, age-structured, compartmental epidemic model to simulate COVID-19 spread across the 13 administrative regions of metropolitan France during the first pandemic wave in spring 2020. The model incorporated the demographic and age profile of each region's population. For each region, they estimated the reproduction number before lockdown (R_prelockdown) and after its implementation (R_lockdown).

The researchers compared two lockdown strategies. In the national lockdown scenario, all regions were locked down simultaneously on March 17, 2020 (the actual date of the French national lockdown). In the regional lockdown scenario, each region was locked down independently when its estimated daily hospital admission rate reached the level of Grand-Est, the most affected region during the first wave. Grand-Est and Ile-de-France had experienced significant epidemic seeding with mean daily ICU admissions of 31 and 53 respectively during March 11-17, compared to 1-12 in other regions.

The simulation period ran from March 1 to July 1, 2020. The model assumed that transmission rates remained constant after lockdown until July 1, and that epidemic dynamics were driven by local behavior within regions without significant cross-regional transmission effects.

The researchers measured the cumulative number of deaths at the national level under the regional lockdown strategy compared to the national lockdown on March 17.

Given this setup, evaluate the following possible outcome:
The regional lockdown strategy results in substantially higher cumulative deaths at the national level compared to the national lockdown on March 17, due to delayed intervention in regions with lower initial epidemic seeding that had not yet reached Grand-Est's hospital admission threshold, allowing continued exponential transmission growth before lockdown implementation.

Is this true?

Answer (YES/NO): YES